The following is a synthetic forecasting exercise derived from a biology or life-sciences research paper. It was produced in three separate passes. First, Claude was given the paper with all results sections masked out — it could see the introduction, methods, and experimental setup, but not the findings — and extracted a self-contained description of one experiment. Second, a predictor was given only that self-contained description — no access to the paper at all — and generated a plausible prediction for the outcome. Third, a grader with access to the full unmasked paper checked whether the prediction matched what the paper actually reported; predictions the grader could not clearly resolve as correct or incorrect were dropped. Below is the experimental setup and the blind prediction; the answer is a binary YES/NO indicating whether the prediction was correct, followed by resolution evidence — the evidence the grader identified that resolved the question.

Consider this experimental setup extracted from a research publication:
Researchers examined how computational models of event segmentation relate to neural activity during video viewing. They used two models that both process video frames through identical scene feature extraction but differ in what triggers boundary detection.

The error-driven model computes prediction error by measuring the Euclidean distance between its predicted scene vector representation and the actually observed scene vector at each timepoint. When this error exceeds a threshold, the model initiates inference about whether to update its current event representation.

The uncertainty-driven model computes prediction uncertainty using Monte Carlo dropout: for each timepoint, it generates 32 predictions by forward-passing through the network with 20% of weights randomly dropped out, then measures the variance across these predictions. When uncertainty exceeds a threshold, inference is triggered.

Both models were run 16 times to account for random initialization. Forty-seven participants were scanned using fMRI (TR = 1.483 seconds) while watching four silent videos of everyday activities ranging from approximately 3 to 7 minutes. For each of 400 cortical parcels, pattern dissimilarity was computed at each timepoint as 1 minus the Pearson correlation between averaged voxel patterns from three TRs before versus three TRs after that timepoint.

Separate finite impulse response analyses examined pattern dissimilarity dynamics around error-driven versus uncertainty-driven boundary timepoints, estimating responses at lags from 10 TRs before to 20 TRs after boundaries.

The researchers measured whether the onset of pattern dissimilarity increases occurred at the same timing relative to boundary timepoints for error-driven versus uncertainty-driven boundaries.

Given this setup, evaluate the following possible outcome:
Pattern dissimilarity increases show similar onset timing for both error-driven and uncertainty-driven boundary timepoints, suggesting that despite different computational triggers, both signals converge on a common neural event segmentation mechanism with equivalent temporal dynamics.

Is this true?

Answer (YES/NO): NO